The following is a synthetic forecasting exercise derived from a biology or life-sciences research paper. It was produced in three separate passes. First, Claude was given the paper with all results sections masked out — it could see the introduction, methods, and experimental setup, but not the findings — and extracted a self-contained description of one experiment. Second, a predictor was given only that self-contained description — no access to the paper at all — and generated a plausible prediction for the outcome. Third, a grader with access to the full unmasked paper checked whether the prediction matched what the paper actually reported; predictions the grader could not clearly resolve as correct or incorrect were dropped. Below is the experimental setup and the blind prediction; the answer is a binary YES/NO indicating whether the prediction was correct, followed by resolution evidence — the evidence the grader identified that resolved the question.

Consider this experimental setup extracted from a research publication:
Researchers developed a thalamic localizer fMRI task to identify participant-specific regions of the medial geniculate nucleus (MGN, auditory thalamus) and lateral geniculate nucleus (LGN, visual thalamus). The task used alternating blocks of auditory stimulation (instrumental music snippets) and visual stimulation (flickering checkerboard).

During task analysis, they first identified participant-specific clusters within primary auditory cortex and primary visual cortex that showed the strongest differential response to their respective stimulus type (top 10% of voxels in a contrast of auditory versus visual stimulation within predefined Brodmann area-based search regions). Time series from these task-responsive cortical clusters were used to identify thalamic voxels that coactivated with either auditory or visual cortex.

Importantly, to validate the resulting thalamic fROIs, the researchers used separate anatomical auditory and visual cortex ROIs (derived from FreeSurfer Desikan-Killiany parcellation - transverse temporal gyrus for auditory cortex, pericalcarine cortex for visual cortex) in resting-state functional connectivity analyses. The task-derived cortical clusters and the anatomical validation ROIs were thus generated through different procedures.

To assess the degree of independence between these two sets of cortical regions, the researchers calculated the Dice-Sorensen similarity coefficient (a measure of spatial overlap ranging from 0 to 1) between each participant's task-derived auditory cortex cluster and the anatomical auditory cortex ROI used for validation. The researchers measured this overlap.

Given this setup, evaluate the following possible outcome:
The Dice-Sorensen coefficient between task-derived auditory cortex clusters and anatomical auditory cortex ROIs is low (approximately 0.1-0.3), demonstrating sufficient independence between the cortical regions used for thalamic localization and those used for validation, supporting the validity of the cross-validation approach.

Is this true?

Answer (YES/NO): NO